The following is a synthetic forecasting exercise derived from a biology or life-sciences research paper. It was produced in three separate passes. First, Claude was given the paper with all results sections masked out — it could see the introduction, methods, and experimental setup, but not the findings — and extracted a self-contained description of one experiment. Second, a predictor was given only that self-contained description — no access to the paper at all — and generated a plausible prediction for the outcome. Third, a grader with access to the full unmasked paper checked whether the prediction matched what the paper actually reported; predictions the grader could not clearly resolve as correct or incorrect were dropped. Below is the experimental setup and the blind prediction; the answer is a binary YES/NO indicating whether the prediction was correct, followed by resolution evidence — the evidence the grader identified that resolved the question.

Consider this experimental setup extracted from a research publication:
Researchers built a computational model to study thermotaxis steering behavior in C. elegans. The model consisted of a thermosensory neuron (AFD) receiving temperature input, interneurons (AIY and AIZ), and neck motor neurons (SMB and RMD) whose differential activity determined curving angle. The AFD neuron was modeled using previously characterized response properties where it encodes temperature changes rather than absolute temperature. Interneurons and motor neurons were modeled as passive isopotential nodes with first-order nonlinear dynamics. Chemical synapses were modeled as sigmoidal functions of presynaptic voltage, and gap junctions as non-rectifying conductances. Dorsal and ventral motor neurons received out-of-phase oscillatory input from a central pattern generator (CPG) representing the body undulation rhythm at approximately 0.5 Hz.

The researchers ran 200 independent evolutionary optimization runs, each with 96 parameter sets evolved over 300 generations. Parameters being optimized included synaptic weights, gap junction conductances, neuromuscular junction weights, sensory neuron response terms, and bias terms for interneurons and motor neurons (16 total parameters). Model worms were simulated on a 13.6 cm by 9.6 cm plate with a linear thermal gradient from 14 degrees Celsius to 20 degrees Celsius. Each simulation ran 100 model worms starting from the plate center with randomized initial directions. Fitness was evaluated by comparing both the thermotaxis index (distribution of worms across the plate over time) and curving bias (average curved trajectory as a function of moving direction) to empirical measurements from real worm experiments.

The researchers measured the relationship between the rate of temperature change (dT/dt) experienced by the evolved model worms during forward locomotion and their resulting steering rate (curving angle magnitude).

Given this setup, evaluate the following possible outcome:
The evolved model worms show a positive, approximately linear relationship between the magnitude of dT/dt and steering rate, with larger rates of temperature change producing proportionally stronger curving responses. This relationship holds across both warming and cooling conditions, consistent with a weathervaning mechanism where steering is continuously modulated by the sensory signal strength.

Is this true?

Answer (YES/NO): NO